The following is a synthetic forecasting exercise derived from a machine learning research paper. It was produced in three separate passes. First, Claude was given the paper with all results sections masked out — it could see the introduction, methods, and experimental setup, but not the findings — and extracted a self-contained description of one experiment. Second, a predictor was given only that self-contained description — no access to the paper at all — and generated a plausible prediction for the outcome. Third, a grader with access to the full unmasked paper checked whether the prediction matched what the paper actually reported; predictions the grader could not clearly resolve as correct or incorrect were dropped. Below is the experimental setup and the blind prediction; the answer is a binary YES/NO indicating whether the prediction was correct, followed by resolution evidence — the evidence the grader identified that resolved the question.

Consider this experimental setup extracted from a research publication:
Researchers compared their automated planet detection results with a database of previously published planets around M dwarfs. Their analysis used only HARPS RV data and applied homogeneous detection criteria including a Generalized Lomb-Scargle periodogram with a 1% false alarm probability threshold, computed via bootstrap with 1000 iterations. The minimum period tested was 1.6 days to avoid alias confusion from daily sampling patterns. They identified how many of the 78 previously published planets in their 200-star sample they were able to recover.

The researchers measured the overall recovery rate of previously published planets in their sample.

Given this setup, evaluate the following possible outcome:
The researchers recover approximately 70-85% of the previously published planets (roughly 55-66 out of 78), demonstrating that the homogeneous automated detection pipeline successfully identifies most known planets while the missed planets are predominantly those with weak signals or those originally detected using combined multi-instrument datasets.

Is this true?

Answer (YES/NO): NO